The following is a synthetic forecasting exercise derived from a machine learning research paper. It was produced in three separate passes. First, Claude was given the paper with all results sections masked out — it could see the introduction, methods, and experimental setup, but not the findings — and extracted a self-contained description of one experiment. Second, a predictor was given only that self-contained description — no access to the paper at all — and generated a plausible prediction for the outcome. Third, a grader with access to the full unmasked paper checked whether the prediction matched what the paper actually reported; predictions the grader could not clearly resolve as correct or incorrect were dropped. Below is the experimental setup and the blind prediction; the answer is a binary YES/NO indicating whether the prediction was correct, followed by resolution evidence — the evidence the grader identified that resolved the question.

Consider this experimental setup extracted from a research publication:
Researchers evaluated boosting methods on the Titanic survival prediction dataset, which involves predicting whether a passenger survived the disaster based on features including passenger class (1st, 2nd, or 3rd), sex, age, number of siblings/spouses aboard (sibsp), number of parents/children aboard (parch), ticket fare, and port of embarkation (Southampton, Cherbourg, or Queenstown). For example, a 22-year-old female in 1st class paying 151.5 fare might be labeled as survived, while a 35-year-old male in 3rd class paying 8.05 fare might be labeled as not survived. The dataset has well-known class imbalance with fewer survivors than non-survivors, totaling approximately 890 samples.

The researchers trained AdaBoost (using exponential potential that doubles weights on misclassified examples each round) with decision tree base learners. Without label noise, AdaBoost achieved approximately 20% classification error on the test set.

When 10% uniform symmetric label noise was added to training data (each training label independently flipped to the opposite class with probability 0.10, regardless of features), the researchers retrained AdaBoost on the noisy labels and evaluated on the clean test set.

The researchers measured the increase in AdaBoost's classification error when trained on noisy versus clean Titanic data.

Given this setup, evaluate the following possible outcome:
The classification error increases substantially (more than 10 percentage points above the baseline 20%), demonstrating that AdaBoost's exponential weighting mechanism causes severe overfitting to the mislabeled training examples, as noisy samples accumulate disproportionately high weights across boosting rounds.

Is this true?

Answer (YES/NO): NO